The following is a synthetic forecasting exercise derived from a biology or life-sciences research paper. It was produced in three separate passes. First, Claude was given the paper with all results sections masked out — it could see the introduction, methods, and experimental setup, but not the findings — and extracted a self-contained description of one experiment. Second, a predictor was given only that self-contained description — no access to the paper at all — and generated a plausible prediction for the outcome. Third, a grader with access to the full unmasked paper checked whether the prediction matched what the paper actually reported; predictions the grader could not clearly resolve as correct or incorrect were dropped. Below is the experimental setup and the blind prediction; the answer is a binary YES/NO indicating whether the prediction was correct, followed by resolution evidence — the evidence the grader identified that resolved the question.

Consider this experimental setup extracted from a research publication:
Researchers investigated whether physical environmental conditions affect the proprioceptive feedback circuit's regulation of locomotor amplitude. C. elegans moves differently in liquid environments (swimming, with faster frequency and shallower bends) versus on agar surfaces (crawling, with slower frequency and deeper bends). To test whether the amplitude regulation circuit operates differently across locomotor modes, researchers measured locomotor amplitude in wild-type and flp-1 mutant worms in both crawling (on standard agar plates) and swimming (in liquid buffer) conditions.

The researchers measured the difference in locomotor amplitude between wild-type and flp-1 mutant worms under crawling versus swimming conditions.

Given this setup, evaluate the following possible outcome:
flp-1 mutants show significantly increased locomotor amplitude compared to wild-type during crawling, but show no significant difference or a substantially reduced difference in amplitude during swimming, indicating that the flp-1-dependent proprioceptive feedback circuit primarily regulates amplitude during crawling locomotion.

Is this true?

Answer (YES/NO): NO